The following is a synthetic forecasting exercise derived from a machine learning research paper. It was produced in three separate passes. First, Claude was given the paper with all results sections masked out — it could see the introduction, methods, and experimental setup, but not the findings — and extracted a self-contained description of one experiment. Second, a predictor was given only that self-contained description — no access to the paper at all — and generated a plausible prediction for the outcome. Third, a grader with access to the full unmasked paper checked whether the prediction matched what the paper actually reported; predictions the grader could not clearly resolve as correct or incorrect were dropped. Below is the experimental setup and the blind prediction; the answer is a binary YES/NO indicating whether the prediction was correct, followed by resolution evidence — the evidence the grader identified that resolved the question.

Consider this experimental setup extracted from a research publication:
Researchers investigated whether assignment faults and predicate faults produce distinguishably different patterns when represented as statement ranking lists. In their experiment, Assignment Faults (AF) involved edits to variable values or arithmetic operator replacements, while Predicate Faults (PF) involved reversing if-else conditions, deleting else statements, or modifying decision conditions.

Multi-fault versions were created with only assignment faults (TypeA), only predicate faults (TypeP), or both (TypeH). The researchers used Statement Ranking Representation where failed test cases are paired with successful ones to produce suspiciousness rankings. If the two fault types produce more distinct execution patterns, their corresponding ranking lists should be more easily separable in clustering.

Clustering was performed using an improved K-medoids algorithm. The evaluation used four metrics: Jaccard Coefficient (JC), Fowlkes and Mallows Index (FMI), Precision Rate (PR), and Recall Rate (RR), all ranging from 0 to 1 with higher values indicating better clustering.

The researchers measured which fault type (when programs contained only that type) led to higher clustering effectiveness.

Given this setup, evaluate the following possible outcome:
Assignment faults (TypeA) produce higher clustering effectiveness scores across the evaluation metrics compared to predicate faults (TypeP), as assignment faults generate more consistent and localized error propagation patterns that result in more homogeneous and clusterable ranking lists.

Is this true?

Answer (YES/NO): NO